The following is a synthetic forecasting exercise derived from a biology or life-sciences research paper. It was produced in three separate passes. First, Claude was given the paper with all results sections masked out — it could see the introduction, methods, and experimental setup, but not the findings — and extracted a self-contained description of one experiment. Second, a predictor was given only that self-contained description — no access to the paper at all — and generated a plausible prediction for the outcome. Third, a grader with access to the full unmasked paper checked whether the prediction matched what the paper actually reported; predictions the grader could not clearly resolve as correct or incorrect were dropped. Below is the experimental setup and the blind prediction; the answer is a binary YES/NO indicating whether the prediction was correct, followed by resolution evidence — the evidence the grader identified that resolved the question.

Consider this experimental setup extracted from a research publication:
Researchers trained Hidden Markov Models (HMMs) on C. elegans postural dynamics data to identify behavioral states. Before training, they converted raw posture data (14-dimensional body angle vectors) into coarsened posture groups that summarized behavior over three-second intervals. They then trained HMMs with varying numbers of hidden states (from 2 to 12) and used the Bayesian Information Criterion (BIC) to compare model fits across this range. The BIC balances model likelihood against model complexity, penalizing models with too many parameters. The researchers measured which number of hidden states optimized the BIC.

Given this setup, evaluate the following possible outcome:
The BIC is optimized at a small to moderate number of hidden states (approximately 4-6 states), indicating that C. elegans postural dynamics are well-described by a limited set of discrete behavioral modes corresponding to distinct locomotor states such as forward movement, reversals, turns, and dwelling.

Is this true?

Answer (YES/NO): NO